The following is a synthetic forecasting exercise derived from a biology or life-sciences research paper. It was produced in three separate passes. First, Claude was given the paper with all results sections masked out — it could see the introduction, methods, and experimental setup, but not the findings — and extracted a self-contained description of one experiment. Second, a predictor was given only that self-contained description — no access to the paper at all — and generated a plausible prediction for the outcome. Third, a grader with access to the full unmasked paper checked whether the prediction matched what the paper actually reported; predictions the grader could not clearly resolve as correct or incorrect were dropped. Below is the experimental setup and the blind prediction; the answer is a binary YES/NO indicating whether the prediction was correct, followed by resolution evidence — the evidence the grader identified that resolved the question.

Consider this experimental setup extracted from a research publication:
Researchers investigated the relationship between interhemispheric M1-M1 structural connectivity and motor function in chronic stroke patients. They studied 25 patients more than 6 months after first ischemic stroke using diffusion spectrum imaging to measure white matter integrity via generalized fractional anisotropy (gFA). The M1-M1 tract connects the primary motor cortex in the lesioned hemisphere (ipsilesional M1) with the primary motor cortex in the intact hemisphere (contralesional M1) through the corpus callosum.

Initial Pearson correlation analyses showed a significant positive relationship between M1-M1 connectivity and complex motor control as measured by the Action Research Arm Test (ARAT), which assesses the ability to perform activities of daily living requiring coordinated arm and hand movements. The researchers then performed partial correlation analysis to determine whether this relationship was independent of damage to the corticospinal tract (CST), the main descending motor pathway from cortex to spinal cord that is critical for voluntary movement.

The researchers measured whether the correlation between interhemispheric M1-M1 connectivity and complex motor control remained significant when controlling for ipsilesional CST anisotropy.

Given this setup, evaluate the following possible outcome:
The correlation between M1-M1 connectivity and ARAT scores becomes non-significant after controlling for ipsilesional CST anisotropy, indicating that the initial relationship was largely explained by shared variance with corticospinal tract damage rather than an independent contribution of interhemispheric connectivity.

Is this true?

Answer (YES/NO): YES